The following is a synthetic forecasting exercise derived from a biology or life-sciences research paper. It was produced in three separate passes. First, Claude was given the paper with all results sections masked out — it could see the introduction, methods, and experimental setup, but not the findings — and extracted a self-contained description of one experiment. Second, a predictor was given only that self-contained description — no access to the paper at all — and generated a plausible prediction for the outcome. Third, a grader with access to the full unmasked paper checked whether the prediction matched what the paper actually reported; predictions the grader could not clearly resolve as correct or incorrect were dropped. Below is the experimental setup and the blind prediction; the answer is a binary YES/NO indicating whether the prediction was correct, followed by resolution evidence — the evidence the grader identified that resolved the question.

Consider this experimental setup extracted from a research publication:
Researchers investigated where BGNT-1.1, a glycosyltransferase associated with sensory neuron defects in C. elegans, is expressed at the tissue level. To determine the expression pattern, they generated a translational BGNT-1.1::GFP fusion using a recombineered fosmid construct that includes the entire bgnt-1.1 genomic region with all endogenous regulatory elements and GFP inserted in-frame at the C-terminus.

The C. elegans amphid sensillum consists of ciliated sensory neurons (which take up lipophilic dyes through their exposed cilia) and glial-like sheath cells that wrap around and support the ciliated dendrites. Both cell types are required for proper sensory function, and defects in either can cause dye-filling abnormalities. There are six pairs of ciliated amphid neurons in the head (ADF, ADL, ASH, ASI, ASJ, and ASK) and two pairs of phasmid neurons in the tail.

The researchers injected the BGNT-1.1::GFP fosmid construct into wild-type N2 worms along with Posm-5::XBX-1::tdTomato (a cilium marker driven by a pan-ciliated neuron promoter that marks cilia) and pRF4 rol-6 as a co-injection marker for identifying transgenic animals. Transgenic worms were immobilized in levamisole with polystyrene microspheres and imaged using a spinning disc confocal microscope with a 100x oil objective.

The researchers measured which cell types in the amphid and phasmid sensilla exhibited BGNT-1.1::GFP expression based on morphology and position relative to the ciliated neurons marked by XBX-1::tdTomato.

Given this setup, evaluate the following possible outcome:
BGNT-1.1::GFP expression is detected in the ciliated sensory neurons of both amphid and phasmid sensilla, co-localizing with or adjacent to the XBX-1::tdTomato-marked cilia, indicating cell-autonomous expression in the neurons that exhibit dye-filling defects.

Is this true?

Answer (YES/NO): NO